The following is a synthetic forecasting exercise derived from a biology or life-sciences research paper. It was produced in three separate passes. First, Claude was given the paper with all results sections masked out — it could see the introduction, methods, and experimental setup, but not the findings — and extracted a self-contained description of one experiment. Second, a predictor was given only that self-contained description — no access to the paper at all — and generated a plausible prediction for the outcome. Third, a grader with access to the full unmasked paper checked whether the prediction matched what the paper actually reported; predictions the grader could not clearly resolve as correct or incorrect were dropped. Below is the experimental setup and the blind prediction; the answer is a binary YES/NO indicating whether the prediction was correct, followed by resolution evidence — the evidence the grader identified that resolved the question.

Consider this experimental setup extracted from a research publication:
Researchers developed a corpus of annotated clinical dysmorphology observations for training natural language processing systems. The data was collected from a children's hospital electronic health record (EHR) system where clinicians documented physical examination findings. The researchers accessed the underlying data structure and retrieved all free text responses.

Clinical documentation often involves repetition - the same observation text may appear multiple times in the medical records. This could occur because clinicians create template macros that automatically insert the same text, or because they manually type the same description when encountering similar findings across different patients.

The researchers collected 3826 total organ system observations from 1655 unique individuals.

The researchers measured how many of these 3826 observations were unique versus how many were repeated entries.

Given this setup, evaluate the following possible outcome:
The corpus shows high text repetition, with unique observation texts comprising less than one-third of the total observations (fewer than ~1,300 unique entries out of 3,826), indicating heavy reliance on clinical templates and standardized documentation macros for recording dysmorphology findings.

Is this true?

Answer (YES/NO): NO